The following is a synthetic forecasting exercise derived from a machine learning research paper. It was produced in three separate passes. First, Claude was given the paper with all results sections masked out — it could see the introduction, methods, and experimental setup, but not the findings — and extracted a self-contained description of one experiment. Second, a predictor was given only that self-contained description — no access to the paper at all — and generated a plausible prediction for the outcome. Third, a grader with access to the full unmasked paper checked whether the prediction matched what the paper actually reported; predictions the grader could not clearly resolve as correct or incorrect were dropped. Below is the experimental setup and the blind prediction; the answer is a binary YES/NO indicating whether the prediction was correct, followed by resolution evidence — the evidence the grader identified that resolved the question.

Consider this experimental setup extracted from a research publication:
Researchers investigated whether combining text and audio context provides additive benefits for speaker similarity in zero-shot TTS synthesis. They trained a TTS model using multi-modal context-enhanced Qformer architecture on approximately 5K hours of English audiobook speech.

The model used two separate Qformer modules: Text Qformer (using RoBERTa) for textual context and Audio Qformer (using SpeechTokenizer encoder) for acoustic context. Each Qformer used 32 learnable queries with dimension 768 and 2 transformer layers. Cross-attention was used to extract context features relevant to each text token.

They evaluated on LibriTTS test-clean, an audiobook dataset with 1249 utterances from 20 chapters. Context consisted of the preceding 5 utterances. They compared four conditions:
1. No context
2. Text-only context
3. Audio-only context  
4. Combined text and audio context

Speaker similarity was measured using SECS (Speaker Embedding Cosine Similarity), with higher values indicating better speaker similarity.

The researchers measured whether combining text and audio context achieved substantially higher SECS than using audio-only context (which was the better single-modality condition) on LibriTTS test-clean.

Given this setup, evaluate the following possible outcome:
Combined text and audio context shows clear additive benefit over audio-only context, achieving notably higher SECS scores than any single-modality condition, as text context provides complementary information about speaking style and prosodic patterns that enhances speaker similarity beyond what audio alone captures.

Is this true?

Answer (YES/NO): NO